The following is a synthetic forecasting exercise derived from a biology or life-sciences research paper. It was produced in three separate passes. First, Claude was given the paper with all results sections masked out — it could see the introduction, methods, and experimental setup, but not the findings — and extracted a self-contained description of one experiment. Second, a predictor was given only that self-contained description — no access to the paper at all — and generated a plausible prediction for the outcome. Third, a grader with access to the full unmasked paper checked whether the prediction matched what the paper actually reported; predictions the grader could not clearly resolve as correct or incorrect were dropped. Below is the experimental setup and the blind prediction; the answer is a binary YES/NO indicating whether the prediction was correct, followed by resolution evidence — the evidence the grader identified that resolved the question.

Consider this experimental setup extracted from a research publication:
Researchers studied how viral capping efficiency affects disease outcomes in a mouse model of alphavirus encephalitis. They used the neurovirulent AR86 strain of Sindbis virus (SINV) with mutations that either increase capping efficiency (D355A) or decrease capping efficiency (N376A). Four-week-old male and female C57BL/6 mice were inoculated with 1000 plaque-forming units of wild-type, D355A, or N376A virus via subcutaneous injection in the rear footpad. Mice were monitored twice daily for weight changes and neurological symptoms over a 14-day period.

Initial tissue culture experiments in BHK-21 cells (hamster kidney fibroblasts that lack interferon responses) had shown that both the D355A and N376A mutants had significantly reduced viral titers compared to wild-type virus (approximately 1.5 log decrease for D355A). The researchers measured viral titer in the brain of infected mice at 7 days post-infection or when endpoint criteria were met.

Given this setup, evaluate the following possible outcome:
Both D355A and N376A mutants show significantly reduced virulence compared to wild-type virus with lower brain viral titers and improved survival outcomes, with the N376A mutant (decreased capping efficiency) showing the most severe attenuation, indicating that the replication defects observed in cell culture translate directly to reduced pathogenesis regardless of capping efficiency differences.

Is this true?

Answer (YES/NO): NO